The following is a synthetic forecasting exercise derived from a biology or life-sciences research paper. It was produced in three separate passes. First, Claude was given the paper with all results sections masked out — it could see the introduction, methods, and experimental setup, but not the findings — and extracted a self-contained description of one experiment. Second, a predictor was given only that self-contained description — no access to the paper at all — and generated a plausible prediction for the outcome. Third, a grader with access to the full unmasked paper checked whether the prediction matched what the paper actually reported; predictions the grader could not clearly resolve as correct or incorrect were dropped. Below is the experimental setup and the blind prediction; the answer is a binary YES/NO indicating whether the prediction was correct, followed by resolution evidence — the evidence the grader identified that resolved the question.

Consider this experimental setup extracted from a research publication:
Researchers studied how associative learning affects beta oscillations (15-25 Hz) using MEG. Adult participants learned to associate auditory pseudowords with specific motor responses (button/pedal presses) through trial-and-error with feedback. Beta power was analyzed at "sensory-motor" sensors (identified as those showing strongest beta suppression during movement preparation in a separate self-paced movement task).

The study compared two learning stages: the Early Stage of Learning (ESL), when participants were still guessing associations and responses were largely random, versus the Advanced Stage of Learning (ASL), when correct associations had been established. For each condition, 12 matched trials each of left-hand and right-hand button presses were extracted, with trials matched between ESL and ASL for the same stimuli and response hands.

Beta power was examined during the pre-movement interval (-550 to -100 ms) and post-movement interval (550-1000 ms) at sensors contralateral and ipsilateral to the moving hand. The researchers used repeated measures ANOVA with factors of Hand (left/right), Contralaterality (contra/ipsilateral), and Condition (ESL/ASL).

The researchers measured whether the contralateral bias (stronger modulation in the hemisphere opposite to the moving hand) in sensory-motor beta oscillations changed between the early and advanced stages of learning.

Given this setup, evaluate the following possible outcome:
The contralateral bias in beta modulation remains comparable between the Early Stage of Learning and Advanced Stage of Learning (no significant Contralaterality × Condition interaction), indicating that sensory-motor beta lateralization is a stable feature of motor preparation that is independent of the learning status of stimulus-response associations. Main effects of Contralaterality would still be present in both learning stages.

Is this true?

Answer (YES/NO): YES